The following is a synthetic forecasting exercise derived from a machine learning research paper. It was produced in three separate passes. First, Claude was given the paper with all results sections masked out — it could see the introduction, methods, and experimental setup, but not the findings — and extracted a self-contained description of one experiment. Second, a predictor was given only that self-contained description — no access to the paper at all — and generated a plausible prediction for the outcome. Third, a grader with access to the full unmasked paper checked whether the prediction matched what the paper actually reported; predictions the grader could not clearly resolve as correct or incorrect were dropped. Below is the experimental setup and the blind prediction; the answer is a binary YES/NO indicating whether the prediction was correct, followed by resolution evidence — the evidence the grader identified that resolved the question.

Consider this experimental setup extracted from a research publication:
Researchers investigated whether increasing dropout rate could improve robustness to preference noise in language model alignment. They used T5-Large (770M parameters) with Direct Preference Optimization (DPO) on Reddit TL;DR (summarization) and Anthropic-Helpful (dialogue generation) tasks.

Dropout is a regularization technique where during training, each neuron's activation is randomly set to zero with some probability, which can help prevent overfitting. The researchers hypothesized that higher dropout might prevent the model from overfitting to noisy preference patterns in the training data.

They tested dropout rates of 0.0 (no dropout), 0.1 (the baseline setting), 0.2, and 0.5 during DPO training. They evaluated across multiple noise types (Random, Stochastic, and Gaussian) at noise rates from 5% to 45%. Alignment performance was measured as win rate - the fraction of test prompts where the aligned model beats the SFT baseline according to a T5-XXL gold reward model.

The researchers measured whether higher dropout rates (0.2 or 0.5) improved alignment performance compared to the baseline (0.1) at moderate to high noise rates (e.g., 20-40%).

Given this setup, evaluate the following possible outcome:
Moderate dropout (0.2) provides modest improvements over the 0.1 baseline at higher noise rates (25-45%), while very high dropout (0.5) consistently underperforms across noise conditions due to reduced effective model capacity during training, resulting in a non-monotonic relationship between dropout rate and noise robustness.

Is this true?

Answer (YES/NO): NO